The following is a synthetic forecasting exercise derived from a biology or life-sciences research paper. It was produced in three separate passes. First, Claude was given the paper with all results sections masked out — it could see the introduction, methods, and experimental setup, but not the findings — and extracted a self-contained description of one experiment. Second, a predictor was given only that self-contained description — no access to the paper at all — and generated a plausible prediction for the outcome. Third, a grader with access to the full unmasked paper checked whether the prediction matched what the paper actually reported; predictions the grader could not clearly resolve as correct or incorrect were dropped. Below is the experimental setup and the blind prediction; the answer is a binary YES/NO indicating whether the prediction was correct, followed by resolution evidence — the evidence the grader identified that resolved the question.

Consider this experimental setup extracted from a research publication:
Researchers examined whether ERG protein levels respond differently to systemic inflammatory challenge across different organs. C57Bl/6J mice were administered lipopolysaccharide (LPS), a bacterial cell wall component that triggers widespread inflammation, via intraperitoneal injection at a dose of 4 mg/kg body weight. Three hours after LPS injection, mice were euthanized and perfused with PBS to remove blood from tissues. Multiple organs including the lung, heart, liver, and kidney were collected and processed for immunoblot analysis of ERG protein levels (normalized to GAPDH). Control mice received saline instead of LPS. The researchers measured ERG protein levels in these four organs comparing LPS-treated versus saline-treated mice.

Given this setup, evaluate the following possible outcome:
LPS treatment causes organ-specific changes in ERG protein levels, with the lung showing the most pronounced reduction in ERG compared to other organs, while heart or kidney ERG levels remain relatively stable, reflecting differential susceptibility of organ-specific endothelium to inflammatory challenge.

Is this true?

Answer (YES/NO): YES